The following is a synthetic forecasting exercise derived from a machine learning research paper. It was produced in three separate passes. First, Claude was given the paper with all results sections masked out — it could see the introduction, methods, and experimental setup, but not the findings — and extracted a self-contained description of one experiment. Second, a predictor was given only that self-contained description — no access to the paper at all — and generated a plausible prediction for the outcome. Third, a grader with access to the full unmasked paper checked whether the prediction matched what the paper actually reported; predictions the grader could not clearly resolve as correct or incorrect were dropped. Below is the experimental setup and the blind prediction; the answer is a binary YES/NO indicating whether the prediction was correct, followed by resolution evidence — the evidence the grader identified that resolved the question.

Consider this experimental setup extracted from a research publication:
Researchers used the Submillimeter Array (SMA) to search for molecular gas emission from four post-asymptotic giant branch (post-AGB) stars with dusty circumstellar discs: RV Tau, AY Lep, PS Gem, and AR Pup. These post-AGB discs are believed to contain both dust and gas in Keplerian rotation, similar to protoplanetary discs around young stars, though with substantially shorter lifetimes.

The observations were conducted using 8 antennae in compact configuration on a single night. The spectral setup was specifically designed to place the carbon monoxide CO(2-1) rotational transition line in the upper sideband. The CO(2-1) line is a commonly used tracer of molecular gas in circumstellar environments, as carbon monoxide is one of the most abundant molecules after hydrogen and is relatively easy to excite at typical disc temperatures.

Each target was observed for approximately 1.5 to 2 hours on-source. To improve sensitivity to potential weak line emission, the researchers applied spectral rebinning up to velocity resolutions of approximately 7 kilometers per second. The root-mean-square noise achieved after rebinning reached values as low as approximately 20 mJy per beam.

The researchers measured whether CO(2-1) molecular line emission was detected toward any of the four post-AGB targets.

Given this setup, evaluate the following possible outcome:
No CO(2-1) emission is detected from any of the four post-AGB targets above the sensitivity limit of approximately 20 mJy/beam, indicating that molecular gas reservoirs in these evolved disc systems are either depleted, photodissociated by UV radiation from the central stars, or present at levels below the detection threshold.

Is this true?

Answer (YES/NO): YES